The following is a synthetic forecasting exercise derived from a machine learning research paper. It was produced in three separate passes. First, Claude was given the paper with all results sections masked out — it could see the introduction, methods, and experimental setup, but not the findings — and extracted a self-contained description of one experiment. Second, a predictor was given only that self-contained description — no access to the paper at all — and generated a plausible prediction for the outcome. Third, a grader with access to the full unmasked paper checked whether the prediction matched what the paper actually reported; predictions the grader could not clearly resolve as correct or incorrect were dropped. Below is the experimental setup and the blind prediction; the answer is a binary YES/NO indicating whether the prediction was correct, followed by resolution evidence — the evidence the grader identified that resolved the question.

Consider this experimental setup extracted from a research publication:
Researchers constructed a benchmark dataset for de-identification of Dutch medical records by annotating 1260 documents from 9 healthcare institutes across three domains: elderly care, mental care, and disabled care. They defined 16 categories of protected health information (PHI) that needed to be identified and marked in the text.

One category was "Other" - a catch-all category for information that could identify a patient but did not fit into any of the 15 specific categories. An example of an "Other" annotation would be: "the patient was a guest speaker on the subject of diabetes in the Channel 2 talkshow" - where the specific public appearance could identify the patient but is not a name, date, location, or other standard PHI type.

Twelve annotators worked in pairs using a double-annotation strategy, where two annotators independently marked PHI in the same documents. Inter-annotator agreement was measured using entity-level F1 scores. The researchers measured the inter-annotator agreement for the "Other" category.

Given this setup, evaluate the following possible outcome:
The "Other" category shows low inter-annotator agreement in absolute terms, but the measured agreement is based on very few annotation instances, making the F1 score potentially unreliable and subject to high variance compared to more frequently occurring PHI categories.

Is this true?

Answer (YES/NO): YES